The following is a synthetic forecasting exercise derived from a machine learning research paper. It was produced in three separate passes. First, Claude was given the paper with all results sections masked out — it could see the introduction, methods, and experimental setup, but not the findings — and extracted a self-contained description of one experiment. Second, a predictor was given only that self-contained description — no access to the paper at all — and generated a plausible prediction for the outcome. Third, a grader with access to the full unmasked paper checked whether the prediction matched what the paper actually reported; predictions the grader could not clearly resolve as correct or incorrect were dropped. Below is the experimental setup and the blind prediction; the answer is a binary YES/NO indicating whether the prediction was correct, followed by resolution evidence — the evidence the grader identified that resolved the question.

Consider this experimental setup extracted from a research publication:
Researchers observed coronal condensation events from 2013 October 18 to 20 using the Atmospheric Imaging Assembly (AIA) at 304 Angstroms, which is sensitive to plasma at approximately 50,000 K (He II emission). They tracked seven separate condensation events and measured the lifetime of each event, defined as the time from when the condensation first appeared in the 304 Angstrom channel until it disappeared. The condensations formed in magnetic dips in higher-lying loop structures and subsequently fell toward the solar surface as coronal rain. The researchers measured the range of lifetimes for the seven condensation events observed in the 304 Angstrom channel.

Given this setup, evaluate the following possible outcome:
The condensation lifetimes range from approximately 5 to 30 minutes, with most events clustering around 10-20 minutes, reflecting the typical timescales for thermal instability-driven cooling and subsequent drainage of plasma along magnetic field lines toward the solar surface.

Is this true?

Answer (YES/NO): NO